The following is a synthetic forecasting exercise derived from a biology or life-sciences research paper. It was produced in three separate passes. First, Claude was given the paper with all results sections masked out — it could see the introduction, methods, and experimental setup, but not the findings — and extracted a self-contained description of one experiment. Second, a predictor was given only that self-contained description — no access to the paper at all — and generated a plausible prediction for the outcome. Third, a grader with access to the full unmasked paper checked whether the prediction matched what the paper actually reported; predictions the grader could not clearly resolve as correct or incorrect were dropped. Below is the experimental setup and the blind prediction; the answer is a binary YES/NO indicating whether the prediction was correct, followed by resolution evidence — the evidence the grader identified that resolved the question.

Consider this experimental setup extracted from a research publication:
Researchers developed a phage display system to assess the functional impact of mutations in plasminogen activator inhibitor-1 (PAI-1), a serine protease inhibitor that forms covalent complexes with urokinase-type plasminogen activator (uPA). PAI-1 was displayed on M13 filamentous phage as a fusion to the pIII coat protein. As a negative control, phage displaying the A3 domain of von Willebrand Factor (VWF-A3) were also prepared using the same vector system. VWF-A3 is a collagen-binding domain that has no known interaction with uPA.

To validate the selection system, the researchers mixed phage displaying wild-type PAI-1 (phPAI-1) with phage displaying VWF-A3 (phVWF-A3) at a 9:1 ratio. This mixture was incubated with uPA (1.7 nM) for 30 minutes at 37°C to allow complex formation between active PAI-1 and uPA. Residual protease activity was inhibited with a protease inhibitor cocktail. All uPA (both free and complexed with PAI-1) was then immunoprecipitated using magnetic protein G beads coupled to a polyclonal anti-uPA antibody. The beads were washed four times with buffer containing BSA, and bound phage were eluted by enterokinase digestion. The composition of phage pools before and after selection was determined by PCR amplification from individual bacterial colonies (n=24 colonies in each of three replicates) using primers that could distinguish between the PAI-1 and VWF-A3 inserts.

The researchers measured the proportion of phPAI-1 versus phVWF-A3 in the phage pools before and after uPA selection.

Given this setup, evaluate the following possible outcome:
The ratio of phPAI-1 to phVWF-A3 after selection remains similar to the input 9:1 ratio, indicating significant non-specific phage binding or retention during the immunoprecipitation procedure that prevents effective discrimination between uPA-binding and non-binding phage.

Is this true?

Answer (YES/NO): NO